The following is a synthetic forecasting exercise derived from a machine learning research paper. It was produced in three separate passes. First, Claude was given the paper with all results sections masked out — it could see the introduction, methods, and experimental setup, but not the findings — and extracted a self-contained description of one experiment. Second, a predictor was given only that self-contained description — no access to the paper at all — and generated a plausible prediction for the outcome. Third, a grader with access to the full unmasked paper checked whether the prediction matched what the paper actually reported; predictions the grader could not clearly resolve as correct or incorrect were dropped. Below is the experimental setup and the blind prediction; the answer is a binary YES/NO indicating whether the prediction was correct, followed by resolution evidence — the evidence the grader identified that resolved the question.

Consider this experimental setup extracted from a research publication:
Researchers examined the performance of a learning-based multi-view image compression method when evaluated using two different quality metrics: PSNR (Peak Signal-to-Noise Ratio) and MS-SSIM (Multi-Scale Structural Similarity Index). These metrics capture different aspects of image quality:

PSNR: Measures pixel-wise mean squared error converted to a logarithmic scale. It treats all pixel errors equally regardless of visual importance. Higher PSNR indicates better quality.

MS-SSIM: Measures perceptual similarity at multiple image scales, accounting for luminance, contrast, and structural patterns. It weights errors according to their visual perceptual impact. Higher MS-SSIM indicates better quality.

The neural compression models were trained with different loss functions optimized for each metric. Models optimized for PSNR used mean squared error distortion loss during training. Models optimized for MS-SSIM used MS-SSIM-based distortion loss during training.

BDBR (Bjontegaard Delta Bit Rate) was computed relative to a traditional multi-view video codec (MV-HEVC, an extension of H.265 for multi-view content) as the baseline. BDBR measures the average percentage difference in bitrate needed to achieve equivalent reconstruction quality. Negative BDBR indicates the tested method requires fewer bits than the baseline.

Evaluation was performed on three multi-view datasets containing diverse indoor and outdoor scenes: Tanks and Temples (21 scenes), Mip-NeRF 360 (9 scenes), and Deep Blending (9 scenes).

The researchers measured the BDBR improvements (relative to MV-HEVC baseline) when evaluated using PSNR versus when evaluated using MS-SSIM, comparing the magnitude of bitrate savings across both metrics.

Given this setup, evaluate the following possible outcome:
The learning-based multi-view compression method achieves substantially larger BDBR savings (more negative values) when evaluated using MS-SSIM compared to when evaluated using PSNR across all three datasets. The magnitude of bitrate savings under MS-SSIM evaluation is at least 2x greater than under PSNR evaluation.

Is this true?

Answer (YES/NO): NO